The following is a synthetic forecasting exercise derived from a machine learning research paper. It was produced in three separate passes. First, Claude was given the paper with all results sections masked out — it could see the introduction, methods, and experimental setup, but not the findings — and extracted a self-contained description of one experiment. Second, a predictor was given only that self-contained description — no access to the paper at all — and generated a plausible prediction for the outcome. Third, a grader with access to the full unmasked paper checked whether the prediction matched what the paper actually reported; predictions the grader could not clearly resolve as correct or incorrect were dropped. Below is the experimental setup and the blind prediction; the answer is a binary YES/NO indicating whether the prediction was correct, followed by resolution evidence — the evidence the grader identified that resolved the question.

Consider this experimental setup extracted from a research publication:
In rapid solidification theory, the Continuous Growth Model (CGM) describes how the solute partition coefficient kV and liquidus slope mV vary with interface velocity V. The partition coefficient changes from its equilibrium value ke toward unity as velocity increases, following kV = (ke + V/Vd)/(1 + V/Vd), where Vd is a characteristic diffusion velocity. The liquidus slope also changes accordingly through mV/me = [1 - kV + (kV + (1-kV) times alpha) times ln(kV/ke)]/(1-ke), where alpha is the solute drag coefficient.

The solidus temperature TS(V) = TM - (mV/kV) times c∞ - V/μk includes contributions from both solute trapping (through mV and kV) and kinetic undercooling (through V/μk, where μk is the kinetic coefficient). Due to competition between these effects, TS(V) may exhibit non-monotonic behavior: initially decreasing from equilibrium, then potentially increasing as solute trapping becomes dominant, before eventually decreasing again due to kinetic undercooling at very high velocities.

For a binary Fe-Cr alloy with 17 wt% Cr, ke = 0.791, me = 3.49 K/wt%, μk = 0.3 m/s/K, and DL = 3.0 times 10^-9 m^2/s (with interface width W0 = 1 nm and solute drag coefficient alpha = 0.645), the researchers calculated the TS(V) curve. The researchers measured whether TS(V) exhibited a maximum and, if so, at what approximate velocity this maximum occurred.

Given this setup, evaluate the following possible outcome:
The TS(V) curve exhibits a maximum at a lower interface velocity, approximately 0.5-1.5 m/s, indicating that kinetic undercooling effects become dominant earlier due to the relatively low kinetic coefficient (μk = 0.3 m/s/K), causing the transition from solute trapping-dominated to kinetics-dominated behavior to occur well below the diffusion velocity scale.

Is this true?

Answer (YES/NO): YES